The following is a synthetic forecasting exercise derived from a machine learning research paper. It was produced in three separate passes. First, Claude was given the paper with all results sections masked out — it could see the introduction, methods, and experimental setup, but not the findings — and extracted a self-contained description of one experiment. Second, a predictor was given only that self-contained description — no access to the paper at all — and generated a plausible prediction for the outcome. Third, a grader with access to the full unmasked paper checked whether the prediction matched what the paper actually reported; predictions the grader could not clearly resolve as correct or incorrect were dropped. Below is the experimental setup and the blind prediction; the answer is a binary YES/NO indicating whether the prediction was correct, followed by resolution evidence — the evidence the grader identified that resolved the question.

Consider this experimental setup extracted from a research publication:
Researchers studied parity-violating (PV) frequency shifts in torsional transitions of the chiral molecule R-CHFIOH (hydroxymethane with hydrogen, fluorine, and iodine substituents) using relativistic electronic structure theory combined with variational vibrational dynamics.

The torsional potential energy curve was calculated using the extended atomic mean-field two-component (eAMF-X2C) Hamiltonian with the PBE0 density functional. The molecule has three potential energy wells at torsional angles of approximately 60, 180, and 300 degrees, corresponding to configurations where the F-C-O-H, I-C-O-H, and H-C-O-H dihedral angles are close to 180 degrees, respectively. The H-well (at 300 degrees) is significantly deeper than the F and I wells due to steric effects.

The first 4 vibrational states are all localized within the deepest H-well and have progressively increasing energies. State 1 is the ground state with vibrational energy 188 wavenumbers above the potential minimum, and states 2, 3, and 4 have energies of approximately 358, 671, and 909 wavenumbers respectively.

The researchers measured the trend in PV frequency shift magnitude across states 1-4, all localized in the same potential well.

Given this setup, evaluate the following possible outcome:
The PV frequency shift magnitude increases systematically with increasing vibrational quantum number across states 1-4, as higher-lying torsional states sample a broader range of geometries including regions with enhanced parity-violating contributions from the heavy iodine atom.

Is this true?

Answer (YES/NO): NO